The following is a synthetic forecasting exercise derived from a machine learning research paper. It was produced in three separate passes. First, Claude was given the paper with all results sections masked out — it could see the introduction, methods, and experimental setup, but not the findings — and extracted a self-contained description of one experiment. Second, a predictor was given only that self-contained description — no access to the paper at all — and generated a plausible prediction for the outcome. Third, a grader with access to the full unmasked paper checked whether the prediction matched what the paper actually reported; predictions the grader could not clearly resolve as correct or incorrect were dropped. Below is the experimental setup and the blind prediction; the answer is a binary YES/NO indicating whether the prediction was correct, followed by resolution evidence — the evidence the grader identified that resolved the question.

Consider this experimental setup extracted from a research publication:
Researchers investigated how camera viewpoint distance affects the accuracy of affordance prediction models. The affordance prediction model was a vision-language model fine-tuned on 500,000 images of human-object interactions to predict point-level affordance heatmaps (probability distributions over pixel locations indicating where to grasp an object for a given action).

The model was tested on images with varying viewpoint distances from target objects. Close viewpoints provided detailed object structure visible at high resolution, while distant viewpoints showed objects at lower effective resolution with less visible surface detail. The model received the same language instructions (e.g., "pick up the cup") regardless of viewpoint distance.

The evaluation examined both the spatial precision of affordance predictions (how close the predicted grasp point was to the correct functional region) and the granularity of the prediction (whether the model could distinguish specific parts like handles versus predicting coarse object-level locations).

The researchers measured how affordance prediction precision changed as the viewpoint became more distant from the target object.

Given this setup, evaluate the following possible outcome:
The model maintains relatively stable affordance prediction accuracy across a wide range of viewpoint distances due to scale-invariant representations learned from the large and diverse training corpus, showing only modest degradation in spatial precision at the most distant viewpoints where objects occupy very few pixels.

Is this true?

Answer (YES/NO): NO